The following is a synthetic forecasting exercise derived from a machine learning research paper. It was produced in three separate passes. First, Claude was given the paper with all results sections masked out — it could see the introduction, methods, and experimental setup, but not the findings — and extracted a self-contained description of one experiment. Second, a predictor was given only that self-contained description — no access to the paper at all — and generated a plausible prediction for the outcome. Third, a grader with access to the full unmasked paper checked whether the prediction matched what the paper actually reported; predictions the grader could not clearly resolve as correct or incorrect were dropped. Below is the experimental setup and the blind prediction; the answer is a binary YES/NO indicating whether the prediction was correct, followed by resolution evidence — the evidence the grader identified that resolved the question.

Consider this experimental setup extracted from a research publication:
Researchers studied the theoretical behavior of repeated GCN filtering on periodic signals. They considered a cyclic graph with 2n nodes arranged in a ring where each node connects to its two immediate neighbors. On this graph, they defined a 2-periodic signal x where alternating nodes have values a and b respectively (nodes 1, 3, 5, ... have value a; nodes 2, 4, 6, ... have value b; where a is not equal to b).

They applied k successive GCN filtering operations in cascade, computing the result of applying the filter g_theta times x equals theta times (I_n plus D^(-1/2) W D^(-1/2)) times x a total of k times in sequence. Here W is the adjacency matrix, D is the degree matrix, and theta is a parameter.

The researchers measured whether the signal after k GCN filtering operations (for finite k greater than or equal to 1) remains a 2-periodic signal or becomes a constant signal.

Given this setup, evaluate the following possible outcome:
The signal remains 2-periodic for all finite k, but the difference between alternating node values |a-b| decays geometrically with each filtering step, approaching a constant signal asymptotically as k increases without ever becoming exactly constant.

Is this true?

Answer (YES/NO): NO